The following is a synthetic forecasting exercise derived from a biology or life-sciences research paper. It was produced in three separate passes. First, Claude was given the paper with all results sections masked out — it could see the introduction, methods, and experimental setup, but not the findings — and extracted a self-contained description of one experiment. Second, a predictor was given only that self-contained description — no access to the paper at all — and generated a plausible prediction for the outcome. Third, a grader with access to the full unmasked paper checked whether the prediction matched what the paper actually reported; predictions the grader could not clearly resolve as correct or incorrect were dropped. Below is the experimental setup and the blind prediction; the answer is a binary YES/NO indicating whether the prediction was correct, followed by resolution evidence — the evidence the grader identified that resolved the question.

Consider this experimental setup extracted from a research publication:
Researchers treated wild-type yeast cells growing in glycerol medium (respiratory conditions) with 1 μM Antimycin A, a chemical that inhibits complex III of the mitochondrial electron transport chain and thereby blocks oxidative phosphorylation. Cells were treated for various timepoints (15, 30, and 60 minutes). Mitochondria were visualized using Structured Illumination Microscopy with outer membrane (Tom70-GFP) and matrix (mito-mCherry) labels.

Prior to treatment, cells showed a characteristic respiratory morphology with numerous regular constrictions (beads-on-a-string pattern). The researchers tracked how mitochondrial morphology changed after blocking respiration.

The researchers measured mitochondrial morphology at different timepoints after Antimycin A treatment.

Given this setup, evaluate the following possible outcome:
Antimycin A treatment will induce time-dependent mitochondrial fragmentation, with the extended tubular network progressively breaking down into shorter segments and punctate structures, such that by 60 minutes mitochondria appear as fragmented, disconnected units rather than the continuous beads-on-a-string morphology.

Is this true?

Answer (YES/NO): NO